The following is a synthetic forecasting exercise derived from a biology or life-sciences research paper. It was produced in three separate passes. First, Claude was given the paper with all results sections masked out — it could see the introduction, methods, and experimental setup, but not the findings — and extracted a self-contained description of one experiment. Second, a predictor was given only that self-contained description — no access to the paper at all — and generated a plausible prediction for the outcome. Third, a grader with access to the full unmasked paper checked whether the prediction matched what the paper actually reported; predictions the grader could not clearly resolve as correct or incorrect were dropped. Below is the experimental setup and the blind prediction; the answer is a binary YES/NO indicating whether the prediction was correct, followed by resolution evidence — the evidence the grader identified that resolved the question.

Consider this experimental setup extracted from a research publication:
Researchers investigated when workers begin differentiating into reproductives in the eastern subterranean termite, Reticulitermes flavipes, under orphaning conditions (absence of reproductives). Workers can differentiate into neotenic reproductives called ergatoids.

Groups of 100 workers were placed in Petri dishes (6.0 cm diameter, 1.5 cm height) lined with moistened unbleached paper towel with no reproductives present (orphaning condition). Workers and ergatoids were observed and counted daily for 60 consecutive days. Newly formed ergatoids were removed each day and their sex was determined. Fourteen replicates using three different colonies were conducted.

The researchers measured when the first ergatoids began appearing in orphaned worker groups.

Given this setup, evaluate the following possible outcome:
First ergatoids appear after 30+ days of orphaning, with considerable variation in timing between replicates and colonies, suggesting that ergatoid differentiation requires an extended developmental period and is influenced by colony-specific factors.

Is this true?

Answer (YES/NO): NO